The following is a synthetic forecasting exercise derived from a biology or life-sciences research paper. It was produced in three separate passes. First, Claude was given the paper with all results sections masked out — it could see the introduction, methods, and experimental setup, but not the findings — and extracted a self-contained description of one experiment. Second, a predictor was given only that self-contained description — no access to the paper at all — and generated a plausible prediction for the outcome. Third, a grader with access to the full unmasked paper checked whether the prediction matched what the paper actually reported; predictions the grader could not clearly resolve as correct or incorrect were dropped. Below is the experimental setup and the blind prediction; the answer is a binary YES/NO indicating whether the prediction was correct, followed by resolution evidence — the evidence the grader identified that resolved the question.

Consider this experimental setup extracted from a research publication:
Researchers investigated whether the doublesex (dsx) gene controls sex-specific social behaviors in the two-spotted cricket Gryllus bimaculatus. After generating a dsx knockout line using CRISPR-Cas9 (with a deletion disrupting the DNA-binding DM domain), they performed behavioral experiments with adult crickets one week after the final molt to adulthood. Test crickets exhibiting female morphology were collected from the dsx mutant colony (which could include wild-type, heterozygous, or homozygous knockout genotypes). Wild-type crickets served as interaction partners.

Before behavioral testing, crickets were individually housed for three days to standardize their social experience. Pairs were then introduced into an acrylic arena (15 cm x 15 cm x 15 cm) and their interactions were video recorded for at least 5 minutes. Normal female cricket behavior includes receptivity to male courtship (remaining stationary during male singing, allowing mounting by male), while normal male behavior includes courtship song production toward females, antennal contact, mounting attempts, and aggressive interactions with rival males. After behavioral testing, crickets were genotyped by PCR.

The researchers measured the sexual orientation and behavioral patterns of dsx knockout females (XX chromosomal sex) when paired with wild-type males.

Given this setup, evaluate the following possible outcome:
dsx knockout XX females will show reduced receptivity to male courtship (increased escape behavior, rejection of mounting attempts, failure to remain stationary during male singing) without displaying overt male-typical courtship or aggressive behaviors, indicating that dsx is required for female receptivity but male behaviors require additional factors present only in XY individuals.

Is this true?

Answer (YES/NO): NO